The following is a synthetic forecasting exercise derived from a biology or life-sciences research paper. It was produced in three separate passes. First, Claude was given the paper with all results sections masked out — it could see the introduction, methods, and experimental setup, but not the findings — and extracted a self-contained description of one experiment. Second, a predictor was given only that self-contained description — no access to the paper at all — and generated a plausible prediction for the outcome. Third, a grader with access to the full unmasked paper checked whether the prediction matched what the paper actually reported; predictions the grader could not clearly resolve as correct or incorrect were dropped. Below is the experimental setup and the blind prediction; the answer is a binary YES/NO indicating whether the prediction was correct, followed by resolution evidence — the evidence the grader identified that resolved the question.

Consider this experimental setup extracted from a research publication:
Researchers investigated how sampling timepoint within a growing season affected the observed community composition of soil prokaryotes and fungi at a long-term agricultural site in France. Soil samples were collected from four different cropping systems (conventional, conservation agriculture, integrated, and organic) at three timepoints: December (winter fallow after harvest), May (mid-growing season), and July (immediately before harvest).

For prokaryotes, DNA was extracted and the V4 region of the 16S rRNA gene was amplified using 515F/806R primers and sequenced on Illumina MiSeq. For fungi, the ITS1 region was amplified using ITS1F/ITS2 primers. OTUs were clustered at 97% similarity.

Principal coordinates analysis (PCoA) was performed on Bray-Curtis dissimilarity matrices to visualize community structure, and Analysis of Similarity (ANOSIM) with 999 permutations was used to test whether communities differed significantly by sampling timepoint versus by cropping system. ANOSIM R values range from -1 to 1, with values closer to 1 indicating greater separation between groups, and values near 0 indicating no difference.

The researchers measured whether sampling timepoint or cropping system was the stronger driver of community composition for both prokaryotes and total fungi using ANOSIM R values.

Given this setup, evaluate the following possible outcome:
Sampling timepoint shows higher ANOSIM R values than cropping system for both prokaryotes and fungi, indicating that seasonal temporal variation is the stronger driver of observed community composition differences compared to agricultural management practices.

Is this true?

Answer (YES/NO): YES